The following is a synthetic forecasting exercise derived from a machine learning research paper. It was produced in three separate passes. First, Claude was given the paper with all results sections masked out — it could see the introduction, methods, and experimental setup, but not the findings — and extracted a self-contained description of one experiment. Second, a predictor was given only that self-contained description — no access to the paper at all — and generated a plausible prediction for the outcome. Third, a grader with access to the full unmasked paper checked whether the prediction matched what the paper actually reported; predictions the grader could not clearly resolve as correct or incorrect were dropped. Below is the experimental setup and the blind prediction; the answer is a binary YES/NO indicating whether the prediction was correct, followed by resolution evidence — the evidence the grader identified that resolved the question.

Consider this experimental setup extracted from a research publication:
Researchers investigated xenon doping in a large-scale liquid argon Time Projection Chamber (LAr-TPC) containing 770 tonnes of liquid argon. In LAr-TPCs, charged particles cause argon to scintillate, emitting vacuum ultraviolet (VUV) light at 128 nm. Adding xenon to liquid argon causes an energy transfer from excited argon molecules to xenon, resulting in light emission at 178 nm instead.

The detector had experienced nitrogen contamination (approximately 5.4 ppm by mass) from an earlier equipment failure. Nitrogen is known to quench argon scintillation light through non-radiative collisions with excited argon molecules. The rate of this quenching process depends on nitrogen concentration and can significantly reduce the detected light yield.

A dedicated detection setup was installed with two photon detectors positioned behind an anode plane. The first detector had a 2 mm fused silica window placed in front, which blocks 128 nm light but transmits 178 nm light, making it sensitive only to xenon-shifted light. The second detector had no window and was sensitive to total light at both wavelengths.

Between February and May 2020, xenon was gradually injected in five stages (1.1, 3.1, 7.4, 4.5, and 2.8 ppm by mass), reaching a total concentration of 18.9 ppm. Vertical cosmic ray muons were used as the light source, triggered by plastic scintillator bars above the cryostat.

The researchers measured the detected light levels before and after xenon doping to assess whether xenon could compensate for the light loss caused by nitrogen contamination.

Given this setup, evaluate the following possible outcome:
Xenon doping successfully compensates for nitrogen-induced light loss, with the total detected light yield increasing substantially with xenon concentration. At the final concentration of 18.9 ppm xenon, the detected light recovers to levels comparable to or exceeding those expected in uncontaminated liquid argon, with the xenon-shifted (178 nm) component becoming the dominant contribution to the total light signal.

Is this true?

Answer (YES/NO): YES